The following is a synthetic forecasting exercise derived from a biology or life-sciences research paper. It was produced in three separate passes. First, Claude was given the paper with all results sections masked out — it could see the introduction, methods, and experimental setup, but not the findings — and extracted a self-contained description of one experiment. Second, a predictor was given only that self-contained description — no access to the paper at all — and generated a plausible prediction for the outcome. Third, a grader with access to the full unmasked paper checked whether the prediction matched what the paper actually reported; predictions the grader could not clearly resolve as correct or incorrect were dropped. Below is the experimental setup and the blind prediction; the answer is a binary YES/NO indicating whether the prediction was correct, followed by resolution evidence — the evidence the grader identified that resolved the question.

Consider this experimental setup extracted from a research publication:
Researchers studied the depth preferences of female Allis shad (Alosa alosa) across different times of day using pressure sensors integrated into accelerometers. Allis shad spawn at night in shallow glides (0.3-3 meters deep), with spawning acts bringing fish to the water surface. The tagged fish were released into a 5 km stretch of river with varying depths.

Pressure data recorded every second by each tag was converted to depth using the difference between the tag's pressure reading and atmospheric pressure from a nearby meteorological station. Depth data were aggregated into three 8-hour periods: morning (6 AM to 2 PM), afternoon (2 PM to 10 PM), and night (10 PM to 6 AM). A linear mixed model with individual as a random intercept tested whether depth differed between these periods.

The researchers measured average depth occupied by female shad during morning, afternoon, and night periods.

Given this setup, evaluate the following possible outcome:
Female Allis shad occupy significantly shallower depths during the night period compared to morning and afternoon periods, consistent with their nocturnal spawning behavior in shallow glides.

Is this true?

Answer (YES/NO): YES